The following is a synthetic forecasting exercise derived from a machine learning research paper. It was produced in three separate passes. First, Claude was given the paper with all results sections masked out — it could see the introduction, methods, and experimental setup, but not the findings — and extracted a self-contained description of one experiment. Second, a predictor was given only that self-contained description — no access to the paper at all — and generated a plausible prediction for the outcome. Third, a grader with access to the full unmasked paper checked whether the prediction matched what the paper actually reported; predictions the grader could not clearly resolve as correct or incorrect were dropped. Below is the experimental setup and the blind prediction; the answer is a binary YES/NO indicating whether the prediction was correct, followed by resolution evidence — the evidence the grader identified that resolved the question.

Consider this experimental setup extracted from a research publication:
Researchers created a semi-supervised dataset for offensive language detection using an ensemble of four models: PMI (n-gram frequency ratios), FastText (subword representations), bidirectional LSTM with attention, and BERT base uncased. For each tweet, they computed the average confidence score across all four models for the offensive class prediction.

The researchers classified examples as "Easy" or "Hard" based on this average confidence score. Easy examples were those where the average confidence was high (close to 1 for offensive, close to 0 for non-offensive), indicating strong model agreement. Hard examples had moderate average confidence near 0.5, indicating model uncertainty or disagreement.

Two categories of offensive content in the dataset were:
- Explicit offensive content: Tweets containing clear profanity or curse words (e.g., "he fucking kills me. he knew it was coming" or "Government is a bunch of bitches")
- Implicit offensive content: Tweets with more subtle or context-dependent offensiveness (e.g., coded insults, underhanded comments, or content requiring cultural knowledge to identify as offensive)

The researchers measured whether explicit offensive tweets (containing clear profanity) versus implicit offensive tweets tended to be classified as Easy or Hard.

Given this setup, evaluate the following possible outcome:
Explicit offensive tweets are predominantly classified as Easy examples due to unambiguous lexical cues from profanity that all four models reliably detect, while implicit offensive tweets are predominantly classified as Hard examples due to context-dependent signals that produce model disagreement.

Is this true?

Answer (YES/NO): YES